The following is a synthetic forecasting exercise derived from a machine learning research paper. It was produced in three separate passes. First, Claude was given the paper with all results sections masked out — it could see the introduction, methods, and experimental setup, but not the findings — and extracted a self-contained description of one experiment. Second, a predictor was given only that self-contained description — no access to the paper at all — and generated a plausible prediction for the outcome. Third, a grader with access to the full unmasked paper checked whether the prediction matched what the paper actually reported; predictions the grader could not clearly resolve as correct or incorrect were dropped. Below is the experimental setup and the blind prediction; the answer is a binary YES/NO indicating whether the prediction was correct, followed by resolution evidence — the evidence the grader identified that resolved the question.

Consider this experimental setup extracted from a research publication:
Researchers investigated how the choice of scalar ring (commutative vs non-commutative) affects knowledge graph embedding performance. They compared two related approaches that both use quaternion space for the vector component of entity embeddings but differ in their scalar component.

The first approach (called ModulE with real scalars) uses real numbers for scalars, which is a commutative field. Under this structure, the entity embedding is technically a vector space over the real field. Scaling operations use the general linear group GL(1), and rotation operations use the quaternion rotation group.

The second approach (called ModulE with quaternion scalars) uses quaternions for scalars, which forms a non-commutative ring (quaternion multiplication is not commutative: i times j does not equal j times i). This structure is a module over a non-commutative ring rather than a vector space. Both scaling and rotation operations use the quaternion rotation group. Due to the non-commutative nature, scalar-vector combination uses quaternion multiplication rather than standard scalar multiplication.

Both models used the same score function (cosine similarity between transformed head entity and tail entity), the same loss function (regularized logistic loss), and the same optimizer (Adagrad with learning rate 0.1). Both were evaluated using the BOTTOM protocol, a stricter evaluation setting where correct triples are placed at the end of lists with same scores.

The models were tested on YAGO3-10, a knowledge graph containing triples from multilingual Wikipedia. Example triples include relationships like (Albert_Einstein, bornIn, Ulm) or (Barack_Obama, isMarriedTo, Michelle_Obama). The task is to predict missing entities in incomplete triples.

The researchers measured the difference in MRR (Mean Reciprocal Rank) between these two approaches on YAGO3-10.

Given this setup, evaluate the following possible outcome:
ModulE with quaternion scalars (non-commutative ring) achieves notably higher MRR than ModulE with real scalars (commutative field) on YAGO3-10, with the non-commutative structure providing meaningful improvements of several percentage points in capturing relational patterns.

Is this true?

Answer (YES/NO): NO